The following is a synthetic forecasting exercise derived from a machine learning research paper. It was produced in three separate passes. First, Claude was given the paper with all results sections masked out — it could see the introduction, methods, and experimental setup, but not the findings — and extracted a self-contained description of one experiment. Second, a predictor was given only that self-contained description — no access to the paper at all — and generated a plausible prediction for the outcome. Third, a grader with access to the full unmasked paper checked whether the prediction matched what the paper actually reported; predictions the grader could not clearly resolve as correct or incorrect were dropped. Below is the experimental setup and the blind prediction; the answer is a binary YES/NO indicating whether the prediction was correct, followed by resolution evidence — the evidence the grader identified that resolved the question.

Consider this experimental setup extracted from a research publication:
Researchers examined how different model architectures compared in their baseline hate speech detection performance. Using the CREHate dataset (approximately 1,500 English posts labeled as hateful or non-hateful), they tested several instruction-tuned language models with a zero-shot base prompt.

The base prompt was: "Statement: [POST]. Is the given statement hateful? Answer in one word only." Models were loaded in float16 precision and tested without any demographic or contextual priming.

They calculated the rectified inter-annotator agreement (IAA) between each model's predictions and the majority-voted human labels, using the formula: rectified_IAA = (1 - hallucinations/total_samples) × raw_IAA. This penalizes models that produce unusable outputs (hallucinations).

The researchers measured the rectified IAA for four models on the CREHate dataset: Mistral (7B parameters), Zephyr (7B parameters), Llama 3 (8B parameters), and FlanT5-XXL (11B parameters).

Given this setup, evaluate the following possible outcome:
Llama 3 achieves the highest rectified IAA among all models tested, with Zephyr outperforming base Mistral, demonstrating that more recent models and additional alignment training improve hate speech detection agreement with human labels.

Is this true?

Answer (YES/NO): NO